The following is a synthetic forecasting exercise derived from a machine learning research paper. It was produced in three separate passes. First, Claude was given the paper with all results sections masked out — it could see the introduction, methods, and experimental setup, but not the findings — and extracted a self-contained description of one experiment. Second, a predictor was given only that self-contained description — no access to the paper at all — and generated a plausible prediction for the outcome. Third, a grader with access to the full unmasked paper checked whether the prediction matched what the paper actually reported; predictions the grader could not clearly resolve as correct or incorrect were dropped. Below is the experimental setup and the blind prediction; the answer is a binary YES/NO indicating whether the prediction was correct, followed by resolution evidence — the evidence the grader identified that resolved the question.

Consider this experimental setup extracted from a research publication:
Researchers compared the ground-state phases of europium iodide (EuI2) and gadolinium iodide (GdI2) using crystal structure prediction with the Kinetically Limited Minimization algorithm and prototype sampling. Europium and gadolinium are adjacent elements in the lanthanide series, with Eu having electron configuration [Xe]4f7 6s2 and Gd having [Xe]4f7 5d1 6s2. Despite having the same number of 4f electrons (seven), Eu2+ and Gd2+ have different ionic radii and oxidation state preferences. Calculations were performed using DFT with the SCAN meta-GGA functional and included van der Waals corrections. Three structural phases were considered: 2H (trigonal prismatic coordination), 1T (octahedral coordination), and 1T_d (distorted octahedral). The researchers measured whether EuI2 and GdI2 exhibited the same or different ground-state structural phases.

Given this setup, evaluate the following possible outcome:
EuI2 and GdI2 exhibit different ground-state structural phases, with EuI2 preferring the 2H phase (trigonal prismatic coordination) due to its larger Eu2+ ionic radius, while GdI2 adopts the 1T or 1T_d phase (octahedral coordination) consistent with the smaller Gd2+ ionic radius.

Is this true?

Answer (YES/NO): NO